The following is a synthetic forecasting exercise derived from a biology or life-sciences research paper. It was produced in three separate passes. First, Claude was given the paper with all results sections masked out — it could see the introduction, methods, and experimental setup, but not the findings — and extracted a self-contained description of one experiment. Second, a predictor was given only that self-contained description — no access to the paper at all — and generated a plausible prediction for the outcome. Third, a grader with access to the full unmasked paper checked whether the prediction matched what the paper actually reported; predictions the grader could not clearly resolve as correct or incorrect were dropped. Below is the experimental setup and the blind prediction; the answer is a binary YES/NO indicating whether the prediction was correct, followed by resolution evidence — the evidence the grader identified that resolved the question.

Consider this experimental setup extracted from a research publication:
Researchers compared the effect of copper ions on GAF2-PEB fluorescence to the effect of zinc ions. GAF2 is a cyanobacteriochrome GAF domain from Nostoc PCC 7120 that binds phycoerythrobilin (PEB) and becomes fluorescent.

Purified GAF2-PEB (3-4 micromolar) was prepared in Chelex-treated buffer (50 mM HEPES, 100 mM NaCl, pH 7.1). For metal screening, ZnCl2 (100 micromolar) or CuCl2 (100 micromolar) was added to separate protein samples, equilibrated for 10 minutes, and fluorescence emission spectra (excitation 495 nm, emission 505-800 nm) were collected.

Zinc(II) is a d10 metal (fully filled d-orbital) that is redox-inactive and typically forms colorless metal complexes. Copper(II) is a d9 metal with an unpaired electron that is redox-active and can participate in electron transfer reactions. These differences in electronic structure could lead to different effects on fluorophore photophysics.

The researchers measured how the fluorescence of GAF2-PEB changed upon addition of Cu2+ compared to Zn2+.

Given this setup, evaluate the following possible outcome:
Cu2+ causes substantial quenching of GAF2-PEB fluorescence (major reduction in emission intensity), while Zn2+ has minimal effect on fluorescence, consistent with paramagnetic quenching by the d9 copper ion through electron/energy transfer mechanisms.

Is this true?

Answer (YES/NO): NO